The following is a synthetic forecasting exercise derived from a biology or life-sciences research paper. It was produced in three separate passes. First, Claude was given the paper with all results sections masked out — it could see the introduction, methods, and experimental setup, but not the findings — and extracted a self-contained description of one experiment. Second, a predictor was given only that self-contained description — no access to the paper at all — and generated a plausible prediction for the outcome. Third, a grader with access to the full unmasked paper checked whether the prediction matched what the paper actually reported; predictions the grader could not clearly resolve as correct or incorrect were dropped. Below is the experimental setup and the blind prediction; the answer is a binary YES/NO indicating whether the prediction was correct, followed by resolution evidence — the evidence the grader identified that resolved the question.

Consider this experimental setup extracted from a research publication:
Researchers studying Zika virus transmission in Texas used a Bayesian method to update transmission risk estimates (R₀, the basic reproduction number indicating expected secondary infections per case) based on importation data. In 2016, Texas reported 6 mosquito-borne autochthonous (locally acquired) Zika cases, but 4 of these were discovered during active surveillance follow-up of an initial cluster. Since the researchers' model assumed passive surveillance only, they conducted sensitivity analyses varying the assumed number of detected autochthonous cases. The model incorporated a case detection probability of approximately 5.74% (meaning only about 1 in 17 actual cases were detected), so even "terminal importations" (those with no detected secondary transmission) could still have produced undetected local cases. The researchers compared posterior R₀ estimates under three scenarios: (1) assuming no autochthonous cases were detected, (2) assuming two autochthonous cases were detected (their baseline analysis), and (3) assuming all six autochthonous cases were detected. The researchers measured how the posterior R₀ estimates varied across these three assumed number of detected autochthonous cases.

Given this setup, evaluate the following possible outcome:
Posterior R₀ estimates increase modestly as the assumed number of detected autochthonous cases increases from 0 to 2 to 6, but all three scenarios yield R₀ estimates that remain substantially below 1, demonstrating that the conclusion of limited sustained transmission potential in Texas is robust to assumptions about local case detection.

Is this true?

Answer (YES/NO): NO